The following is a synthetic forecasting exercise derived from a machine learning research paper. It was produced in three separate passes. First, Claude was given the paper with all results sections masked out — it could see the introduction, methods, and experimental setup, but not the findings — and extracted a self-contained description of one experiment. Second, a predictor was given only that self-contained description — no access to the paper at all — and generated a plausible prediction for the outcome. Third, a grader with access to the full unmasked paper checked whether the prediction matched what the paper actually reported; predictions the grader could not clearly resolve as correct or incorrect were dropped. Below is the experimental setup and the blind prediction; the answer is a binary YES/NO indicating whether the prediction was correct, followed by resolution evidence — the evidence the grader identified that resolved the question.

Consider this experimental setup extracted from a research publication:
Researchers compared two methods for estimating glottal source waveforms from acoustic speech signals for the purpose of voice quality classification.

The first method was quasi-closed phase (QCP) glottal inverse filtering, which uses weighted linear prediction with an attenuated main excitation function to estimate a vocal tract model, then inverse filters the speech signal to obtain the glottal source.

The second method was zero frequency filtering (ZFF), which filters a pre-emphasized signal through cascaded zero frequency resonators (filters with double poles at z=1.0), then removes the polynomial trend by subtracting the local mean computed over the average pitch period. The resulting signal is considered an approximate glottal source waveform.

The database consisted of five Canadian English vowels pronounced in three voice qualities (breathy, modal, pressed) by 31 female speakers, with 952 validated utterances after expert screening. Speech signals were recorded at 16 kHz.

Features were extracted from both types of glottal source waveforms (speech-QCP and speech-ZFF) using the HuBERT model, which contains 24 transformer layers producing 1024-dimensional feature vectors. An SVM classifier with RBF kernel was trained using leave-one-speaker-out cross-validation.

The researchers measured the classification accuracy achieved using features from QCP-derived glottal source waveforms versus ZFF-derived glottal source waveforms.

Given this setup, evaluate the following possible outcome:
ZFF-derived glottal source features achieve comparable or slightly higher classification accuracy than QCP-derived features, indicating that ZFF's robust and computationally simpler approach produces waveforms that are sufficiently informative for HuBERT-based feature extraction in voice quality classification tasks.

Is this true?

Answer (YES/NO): NO